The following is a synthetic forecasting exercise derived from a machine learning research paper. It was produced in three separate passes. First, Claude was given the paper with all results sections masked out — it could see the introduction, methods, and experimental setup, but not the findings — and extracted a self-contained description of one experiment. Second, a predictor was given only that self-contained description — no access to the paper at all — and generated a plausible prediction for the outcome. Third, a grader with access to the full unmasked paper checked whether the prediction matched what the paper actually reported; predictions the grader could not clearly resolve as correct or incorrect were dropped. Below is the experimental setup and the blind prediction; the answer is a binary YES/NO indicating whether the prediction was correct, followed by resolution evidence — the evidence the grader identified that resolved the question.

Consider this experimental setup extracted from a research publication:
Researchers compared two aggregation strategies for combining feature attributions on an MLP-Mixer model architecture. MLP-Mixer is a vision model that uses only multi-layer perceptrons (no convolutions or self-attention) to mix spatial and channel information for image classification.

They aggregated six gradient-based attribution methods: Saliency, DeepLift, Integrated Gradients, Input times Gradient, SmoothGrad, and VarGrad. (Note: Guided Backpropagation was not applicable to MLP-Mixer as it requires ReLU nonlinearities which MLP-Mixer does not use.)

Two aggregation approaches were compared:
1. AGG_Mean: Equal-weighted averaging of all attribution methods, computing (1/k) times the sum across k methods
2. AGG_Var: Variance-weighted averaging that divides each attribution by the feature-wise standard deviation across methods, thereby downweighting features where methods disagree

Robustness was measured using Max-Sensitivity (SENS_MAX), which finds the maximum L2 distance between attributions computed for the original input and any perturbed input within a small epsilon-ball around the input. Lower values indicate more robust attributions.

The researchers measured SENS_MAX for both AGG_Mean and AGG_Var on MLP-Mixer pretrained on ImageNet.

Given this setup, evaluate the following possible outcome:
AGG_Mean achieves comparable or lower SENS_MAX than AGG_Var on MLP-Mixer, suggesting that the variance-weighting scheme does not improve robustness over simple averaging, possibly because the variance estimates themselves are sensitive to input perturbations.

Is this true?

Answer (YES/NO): NO